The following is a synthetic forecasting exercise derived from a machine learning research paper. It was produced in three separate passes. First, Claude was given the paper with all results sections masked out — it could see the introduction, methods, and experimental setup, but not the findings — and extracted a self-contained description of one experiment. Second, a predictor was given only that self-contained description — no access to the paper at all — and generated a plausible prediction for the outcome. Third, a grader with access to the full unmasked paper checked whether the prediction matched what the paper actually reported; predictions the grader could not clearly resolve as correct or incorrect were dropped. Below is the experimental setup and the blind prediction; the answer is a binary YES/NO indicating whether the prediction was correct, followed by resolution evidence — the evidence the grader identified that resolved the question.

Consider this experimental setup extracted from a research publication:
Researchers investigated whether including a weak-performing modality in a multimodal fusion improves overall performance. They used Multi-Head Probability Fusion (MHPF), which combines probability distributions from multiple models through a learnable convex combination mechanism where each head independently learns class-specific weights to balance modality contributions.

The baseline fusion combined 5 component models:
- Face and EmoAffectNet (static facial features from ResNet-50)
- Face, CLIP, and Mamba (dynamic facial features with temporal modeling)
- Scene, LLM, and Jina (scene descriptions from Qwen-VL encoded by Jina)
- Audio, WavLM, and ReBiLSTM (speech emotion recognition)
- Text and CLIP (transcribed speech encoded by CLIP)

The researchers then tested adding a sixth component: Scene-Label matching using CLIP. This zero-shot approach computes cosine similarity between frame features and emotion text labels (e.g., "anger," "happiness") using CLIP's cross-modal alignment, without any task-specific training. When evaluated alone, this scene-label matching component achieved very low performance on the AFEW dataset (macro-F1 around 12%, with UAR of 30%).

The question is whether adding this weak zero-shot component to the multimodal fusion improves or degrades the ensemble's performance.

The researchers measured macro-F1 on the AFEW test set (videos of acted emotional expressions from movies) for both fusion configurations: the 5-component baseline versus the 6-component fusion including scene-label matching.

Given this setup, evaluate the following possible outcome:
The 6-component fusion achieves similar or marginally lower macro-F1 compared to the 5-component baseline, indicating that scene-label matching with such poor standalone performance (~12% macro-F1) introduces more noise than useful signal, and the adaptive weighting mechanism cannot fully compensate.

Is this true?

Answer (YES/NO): NO